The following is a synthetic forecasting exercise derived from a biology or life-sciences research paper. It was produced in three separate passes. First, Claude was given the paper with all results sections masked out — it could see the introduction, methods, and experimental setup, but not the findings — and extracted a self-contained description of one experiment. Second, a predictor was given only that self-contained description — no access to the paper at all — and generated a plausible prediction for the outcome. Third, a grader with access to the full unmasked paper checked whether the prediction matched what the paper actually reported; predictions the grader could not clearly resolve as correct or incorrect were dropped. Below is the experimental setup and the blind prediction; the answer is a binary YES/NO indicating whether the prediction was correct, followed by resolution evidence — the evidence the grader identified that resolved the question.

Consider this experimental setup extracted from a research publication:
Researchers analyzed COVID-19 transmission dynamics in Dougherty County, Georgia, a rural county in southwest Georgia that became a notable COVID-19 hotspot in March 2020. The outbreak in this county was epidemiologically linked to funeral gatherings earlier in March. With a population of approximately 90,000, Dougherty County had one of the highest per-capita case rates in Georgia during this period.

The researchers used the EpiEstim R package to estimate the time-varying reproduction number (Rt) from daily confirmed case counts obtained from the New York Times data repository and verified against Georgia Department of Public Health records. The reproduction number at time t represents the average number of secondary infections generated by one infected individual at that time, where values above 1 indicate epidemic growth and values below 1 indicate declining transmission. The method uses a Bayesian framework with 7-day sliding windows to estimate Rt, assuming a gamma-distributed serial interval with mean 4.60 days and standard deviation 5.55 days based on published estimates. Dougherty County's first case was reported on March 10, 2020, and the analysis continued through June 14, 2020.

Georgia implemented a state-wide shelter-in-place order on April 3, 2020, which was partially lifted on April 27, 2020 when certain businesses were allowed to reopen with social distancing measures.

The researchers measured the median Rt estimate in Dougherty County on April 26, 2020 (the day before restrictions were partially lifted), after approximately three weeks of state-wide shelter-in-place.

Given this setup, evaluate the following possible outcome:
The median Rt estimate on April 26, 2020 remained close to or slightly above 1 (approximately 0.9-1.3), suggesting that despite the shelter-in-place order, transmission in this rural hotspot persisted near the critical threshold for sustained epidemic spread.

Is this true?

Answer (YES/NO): NO